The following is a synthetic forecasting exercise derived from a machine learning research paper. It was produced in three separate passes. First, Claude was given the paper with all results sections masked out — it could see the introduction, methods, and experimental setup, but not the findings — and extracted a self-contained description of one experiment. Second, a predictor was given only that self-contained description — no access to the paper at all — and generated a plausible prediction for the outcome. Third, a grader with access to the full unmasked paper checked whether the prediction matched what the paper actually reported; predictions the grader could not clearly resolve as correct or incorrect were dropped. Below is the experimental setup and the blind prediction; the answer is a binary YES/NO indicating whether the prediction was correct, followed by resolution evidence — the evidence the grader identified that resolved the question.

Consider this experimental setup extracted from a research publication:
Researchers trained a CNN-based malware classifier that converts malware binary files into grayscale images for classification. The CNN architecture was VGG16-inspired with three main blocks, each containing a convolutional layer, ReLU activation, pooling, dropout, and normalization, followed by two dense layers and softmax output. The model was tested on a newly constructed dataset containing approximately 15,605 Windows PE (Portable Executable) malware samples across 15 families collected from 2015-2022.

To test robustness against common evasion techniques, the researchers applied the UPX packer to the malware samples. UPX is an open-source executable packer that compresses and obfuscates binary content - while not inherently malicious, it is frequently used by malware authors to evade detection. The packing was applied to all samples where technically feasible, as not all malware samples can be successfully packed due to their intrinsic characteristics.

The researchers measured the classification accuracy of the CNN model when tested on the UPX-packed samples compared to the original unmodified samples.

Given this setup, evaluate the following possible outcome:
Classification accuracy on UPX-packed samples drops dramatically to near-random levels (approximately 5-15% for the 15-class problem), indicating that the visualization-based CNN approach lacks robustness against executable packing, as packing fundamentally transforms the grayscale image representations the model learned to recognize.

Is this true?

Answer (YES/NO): NO